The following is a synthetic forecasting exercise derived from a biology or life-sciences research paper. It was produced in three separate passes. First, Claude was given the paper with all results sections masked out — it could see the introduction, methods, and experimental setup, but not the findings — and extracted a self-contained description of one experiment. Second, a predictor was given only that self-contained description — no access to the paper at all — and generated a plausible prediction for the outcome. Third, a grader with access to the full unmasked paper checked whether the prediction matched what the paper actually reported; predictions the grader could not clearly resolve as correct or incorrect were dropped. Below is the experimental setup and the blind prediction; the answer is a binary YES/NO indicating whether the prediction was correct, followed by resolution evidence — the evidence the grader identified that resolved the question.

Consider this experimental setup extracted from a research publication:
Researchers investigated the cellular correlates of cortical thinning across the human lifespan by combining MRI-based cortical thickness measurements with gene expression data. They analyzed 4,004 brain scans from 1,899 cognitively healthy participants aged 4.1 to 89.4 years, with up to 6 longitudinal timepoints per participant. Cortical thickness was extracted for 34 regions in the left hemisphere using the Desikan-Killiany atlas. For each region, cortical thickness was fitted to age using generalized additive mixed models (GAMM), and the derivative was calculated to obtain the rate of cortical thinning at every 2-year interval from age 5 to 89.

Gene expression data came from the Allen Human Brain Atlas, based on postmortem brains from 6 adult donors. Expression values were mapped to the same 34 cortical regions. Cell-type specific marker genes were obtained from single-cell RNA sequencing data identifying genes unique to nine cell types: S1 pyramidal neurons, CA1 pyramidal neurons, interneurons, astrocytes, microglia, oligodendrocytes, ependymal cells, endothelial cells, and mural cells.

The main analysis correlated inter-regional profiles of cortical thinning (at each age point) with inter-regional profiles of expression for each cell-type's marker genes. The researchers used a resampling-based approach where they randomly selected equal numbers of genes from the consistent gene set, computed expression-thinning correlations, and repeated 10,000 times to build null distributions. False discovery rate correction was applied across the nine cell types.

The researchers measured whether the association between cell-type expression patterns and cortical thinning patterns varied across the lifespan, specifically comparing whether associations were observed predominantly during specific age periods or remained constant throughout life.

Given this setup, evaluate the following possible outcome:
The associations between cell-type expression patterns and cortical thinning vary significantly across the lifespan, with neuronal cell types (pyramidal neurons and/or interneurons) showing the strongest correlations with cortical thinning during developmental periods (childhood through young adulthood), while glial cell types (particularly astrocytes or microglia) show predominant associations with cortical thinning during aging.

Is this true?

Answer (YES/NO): NO